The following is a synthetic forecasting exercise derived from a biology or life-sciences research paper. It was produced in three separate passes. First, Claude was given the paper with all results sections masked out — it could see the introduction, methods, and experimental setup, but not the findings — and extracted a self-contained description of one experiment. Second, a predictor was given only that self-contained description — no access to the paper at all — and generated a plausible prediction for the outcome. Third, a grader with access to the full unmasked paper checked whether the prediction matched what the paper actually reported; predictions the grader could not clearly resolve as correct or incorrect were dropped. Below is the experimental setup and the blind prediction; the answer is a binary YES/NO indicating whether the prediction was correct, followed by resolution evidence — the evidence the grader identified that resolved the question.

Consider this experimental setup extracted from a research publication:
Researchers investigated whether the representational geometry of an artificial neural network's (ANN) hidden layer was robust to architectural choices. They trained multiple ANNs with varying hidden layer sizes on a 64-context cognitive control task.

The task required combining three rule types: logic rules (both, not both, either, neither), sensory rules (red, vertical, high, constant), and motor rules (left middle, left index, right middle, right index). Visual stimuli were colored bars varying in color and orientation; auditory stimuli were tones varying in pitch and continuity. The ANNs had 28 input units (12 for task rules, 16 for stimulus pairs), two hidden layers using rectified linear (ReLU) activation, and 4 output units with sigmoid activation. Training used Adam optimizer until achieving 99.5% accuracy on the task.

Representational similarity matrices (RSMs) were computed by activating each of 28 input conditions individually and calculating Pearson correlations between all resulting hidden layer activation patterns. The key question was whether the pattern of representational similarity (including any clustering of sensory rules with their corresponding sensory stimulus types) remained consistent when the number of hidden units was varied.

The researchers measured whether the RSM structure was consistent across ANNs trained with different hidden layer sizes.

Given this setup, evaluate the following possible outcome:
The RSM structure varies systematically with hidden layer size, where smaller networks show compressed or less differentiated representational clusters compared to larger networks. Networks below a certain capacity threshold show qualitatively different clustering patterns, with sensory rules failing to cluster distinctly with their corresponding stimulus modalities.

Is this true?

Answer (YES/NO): NO